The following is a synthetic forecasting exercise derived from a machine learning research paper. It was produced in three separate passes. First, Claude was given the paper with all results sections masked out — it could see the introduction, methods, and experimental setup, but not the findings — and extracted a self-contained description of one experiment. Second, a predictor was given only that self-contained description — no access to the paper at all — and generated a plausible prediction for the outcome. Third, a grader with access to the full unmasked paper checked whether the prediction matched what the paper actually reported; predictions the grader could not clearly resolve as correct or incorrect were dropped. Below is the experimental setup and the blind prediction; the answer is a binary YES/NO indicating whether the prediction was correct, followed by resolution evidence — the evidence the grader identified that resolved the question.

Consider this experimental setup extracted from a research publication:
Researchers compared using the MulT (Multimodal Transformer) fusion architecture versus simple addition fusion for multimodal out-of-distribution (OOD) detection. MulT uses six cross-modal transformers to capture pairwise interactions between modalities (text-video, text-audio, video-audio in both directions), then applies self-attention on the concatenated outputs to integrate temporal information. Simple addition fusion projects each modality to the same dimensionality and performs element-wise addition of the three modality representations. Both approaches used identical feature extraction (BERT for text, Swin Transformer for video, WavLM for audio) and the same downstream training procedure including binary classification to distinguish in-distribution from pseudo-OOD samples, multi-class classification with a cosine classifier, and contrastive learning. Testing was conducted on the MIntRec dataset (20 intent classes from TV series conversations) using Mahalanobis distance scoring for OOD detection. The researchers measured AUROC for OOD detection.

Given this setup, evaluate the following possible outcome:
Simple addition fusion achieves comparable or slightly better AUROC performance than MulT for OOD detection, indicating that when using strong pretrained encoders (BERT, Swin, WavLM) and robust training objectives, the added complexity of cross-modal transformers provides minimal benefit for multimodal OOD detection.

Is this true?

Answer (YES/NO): YES